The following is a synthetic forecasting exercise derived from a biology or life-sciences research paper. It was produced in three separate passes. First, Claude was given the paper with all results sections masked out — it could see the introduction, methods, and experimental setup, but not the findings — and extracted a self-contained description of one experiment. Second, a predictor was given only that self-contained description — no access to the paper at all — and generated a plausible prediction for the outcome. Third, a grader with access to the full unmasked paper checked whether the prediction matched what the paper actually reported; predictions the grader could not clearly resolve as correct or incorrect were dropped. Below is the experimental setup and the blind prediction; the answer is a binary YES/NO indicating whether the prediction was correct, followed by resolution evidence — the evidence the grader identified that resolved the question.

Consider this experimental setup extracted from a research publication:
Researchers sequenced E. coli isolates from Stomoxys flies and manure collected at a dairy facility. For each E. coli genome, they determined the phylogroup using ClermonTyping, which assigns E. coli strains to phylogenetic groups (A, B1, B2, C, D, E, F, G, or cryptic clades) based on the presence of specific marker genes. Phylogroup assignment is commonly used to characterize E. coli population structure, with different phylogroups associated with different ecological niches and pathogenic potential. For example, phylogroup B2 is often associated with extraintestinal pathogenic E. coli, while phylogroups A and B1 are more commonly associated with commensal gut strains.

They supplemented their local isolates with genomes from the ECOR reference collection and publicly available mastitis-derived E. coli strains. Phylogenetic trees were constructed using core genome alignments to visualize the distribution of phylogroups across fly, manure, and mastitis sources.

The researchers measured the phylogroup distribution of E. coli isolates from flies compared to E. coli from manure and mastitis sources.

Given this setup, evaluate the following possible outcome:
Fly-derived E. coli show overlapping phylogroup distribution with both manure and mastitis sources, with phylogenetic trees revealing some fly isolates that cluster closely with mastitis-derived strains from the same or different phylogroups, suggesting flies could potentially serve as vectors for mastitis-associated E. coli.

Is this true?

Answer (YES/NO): YES